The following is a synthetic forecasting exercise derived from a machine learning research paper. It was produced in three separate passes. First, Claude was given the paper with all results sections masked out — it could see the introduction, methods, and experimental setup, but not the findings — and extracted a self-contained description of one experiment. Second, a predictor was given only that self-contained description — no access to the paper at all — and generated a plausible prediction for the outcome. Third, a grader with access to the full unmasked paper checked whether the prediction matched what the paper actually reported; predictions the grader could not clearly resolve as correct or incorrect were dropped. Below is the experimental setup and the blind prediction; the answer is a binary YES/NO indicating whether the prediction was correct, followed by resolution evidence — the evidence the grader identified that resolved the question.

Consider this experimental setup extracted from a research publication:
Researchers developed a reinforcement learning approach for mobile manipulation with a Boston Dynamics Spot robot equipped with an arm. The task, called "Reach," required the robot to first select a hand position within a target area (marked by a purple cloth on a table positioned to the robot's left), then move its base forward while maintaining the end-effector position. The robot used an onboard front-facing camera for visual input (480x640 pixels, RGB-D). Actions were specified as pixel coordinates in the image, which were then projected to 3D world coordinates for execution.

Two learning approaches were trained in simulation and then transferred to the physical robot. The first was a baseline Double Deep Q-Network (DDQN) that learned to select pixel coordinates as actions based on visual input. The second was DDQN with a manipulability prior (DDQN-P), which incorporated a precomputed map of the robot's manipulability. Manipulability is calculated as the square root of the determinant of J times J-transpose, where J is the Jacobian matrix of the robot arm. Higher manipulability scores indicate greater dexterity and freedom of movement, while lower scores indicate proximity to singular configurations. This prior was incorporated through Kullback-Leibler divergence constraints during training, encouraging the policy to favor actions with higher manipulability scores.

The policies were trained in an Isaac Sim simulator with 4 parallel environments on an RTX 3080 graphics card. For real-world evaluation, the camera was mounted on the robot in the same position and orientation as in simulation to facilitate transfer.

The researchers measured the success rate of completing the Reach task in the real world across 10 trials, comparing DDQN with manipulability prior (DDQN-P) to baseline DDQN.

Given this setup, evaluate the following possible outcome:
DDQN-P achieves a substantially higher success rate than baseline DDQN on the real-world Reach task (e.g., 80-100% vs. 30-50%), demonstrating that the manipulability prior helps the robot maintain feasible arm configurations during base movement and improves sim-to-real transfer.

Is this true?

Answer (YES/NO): NO